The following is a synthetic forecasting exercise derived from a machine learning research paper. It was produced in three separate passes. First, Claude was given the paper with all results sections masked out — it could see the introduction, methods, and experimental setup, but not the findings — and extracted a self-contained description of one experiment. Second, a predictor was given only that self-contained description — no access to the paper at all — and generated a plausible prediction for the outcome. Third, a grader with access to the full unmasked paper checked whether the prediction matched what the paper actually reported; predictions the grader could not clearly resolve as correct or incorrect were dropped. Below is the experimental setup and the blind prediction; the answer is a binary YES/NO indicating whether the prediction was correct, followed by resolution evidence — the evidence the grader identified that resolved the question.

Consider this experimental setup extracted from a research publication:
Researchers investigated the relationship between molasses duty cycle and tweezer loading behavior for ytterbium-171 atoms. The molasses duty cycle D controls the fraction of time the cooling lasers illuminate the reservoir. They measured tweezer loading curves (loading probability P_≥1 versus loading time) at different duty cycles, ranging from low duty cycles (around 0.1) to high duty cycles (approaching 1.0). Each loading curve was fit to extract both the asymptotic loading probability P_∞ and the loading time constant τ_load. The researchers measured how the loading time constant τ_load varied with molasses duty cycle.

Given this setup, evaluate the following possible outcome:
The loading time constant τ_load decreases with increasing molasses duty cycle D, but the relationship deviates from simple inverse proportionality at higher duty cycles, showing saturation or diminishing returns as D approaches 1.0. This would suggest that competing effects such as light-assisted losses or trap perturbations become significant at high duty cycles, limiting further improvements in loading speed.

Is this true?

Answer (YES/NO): NO